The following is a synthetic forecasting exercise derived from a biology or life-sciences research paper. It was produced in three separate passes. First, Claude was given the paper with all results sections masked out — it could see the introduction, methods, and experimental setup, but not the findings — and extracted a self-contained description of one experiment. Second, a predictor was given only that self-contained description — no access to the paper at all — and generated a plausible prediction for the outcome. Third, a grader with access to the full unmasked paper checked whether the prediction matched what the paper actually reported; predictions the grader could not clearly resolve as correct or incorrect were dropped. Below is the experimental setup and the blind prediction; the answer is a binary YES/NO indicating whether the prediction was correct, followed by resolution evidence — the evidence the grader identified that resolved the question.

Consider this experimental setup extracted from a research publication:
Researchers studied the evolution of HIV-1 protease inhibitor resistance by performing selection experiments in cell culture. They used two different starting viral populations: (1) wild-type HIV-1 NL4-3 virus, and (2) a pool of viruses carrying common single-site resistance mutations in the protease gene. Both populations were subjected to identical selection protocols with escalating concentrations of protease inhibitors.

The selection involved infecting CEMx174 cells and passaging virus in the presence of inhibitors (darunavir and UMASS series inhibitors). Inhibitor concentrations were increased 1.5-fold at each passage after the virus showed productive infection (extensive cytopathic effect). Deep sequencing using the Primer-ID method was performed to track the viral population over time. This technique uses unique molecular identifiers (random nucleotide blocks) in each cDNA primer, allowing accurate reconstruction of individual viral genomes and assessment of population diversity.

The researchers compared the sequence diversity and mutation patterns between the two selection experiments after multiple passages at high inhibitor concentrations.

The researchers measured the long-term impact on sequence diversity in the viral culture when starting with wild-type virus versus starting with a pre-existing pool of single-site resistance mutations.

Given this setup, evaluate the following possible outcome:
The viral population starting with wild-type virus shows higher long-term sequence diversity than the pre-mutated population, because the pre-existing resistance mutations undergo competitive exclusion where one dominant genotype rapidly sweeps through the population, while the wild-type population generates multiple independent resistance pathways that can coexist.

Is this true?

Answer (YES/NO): NO